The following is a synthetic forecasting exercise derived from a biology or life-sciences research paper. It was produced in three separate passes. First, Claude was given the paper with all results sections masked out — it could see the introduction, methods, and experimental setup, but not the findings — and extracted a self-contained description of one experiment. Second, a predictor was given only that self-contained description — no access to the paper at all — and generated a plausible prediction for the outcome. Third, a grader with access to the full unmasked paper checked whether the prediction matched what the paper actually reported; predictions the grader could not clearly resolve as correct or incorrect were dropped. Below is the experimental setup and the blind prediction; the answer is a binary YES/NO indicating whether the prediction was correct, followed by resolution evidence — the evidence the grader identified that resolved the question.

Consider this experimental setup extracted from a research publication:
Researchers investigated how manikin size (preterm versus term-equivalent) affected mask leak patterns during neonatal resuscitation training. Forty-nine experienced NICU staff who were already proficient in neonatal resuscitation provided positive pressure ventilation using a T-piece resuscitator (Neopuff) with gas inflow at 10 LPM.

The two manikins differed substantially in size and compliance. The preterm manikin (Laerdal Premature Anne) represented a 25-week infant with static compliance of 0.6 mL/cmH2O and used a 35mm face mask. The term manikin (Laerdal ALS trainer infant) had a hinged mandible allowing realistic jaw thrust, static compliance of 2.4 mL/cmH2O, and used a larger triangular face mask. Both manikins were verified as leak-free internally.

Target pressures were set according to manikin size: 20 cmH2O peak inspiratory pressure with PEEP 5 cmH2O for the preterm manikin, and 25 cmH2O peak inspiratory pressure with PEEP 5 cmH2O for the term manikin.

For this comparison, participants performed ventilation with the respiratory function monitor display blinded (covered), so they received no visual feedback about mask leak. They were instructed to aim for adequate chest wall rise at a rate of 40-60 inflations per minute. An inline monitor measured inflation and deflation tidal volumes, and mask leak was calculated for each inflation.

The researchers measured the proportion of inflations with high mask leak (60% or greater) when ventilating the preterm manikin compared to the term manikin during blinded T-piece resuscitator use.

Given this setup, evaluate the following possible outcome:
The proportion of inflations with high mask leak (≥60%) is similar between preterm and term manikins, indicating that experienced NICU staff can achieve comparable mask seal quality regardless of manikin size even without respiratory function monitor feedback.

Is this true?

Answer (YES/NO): YES